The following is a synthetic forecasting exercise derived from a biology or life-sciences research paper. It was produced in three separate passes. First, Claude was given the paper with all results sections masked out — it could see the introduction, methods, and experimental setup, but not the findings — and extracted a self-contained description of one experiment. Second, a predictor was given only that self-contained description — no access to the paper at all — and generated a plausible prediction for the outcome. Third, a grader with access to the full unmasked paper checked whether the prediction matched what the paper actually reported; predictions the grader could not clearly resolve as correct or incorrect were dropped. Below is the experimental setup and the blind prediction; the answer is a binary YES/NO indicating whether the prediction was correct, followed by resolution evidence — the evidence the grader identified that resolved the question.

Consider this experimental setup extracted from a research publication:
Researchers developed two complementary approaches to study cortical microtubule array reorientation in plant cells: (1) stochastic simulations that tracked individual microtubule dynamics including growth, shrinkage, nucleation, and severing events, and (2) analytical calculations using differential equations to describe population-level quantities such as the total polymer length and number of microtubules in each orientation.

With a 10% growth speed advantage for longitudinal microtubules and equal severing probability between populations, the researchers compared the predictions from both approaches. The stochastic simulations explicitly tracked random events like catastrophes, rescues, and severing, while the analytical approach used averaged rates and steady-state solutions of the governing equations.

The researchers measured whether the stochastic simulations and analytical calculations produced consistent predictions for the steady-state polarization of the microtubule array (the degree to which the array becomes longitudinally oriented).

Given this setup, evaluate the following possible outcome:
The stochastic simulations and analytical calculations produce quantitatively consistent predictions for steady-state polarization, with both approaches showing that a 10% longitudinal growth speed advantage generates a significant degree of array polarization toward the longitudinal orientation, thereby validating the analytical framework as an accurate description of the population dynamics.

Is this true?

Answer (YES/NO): YES